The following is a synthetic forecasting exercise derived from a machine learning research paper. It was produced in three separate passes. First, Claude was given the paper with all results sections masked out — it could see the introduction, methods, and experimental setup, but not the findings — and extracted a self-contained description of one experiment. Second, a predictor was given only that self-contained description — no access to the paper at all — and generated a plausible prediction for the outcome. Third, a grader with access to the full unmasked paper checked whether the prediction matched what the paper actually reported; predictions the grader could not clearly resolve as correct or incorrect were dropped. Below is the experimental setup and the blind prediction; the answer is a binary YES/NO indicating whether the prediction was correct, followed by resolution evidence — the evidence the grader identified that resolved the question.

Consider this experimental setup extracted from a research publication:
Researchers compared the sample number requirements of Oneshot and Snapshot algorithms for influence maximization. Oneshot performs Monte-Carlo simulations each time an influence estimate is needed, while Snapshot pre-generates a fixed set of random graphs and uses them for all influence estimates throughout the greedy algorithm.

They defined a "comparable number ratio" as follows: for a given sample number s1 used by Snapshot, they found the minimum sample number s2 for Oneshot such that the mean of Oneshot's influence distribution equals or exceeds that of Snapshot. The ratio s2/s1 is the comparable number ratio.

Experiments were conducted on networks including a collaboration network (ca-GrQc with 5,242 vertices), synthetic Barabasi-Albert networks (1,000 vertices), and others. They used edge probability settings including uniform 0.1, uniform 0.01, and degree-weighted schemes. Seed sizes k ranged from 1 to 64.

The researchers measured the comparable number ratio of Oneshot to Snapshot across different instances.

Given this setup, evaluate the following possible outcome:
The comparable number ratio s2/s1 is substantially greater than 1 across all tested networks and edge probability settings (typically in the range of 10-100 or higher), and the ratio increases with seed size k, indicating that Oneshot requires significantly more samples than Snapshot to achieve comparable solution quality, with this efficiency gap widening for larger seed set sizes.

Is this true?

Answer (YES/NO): NO